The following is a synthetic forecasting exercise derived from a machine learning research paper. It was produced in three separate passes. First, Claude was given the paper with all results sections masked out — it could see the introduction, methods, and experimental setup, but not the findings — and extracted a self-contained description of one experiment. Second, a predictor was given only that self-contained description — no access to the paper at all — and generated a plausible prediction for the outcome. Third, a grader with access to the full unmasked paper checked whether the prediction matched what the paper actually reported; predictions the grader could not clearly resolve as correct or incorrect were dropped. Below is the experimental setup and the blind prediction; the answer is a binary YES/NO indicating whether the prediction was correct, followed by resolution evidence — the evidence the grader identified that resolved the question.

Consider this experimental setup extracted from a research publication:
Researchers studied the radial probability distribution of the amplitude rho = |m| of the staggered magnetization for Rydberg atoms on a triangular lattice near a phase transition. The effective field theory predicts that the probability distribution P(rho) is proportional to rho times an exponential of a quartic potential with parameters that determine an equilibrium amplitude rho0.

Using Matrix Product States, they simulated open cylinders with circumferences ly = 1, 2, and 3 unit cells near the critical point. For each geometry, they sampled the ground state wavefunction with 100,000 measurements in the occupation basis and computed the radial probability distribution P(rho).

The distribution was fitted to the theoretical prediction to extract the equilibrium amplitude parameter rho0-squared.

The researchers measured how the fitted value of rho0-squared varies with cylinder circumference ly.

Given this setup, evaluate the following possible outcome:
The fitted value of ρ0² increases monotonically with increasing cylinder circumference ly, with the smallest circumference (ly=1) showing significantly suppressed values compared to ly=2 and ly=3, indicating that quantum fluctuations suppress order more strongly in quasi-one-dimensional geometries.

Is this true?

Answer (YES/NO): NO